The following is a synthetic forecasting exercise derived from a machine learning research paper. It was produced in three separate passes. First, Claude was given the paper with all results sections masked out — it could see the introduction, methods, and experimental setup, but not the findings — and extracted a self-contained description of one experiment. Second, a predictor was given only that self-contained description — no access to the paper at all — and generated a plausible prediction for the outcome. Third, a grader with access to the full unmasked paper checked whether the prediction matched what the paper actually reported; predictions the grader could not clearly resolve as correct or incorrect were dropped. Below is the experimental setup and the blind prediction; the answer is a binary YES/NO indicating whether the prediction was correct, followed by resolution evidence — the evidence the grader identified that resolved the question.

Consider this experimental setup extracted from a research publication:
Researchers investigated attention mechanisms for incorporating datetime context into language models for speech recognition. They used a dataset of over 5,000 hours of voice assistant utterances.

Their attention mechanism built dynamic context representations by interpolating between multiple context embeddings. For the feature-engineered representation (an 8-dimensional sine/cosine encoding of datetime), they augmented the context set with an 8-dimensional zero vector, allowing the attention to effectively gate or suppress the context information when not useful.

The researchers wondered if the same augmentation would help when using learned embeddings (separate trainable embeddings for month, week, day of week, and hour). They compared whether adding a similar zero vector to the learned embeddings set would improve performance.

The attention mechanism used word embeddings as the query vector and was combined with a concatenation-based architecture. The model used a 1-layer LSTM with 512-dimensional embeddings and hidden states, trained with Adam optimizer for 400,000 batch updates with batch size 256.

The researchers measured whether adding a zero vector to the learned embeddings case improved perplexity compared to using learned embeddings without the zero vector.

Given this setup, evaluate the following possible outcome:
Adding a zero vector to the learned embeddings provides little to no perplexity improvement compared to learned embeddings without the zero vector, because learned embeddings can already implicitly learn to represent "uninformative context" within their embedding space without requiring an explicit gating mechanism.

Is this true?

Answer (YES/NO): YES